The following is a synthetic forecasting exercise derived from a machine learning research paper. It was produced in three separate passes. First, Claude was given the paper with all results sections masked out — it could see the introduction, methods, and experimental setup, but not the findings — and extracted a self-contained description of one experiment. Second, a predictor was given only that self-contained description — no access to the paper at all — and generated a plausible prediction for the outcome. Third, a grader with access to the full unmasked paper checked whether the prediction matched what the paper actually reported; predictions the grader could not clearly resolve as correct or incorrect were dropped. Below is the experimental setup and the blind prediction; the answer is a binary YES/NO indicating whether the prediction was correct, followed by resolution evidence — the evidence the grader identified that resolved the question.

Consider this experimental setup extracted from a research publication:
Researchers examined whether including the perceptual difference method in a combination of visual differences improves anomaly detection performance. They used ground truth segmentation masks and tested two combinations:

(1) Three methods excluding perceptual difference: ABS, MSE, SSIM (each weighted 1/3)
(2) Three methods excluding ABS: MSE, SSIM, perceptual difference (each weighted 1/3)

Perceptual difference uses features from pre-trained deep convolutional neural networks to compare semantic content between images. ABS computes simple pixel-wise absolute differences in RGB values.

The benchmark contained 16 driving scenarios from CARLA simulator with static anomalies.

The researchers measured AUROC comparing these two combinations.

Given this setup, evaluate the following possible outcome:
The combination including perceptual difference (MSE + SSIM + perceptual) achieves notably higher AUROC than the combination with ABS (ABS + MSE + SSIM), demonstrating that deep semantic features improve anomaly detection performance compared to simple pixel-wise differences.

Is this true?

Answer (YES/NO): YES